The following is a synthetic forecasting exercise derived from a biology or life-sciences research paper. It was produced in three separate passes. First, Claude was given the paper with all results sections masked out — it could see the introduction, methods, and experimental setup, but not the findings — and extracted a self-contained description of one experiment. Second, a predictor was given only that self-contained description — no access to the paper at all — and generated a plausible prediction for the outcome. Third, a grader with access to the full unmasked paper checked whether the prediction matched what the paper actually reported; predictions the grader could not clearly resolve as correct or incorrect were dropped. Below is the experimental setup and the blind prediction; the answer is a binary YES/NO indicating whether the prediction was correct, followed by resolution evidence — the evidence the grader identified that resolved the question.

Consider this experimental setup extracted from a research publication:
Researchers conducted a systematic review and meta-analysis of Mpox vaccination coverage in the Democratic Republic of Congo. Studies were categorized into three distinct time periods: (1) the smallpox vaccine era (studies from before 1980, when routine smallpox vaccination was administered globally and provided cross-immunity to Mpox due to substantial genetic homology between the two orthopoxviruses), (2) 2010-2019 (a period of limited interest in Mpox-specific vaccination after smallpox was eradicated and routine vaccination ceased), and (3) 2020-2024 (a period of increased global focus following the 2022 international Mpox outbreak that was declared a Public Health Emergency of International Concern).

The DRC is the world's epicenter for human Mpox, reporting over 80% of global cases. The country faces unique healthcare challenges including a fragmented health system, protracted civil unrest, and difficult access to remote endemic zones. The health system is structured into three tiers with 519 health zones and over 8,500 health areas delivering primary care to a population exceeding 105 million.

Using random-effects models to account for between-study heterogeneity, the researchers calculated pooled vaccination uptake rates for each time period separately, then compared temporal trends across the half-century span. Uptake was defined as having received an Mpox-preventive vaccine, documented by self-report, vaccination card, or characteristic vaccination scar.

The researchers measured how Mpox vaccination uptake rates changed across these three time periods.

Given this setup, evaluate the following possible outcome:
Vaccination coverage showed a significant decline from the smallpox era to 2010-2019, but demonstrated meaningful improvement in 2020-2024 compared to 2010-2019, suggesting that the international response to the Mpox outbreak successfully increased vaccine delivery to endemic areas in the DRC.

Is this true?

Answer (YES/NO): NO